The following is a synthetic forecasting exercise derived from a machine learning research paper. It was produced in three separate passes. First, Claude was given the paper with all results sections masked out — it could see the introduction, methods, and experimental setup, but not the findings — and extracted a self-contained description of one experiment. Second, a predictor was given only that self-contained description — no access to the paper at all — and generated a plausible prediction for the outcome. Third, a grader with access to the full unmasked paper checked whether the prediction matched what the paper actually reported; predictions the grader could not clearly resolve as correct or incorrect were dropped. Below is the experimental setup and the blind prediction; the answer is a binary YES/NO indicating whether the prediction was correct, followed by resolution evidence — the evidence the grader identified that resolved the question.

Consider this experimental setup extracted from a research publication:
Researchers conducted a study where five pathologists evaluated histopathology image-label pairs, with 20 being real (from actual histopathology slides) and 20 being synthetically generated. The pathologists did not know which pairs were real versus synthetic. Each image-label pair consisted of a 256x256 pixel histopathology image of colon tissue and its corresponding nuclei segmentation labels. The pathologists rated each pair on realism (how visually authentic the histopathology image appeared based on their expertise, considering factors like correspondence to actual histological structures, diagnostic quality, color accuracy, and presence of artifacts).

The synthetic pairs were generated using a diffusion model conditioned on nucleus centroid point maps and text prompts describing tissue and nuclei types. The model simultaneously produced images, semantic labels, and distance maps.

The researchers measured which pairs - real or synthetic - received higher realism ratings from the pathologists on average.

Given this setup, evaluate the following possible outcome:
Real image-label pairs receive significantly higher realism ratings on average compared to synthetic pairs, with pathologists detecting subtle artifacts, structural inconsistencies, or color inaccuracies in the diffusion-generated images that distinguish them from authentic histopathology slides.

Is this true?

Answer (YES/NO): NO